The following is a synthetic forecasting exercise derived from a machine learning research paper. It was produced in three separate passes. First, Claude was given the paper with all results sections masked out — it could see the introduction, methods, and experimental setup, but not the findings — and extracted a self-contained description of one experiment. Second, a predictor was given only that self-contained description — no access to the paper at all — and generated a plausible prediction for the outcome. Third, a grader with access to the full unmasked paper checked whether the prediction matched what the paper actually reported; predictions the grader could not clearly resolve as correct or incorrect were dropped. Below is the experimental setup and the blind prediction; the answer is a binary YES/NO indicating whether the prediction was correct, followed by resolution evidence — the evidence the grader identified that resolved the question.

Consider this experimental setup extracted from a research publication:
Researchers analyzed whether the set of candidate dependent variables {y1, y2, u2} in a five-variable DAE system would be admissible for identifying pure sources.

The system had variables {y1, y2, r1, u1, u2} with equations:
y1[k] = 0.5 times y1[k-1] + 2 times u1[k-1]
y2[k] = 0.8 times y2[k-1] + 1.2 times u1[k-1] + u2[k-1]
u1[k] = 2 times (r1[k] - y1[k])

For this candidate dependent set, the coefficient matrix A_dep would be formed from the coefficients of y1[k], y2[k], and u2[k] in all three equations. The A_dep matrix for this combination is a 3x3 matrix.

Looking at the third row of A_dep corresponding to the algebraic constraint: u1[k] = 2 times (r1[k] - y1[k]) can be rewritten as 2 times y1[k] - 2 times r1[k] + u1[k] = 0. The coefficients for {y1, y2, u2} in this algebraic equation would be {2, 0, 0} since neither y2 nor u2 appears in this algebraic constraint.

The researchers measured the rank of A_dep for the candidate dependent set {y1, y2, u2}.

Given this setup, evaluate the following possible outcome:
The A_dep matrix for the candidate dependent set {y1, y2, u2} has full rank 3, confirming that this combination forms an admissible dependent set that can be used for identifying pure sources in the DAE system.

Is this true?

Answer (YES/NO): NO